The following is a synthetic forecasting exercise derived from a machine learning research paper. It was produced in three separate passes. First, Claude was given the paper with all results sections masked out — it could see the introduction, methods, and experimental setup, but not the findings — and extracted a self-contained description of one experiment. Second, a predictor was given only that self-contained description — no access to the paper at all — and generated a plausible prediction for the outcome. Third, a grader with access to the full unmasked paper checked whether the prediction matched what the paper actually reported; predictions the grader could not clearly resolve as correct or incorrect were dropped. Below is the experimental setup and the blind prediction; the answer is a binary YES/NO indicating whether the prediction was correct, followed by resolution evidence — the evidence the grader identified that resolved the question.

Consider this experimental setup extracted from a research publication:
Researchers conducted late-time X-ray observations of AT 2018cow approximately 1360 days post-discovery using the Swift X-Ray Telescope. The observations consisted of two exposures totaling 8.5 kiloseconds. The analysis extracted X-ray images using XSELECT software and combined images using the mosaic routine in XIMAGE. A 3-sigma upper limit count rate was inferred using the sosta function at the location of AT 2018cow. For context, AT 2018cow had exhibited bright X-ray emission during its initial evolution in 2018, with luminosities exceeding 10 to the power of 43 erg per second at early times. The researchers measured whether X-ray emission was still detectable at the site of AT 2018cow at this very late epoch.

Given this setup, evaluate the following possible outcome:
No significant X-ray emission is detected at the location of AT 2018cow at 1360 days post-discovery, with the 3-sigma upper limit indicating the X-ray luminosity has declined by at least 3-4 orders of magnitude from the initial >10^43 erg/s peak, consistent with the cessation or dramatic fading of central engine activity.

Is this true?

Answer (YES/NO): YES